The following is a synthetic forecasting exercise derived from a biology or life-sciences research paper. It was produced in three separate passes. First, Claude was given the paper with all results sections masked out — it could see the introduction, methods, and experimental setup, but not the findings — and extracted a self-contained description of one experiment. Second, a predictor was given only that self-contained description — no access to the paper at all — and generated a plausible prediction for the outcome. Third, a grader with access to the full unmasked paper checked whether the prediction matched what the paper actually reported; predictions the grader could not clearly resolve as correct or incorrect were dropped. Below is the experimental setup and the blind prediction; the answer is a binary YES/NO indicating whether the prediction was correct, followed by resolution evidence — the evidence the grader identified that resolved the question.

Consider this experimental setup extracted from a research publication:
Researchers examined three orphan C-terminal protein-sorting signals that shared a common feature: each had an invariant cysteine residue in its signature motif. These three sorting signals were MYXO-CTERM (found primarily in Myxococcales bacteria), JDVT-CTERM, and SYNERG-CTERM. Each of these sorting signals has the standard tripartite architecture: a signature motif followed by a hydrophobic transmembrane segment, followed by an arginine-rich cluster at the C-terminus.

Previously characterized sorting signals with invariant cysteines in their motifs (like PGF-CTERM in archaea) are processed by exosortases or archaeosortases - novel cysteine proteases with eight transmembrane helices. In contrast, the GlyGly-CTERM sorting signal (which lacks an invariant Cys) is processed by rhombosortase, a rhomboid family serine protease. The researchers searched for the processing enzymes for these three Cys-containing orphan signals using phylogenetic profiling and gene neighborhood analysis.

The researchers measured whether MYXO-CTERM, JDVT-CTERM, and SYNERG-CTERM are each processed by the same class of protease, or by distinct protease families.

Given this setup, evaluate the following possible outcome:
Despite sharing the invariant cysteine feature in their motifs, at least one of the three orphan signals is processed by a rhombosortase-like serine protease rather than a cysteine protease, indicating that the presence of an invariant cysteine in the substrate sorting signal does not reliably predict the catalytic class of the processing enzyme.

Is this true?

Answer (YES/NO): NO